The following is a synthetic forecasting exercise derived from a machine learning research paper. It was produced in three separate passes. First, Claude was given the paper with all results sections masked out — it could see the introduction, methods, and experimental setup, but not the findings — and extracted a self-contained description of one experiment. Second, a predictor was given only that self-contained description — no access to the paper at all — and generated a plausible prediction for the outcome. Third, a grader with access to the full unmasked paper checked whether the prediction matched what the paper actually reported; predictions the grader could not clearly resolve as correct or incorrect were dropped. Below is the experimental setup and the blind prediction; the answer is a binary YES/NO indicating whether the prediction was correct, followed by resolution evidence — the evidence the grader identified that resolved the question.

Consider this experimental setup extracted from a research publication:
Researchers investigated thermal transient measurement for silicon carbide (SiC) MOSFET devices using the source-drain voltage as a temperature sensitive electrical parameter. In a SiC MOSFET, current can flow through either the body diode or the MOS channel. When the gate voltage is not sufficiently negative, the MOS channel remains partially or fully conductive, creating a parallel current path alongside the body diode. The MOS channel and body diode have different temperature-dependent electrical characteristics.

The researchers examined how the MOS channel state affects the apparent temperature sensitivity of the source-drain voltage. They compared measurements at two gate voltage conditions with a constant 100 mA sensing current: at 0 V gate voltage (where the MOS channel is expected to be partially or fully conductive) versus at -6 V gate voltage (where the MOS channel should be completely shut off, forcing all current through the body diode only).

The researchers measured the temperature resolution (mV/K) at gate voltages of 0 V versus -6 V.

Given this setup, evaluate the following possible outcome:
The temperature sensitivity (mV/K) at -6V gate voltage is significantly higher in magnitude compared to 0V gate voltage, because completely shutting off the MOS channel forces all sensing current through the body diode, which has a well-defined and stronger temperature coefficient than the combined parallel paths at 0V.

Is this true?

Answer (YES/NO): NO